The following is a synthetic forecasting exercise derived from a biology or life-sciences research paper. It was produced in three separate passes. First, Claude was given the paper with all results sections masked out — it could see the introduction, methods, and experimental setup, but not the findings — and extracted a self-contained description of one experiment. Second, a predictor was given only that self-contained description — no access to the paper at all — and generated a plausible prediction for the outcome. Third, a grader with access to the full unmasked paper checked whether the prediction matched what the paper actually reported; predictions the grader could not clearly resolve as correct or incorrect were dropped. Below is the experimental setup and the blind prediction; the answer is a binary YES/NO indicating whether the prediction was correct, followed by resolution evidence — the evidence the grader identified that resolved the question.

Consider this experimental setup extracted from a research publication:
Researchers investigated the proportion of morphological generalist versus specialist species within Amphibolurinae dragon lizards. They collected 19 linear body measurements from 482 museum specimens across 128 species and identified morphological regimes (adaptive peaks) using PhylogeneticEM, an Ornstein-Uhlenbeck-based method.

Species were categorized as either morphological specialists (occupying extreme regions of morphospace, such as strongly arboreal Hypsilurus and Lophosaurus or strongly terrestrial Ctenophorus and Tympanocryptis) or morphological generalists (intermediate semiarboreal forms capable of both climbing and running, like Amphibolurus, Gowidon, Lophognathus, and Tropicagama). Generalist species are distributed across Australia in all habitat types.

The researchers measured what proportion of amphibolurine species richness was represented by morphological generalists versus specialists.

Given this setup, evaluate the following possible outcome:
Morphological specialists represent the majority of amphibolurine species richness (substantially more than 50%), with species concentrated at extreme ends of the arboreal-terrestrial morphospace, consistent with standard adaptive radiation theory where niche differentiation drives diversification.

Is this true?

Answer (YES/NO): NO